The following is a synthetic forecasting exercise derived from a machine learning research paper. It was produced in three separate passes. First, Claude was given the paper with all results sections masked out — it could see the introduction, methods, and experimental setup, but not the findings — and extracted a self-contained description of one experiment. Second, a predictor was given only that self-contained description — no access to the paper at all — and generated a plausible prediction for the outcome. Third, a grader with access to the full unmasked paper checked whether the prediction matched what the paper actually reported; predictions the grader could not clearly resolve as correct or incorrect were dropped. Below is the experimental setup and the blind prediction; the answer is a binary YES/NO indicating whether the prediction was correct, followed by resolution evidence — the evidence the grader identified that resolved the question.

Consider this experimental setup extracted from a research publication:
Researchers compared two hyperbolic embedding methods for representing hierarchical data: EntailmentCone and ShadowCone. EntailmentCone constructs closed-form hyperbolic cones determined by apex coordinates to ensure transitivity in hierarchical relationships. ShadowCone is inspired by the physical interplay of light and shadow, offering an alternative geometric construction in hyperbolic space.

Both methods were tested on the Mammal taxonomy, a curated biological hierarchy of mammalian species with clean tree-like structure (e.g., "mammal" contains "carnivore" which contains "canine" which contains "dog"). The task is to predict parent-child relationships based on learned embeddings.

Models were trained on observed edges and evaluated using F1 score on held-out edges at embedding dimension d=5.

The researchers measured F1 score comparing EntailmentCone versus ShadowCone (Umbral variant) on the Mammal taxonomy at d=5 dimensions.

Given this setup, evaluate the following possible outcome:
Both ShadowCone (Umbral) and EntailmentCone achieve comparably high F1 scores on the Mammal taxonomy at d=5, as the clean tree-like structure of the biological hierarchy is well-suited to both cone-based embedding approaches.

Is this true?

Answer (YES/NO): NO